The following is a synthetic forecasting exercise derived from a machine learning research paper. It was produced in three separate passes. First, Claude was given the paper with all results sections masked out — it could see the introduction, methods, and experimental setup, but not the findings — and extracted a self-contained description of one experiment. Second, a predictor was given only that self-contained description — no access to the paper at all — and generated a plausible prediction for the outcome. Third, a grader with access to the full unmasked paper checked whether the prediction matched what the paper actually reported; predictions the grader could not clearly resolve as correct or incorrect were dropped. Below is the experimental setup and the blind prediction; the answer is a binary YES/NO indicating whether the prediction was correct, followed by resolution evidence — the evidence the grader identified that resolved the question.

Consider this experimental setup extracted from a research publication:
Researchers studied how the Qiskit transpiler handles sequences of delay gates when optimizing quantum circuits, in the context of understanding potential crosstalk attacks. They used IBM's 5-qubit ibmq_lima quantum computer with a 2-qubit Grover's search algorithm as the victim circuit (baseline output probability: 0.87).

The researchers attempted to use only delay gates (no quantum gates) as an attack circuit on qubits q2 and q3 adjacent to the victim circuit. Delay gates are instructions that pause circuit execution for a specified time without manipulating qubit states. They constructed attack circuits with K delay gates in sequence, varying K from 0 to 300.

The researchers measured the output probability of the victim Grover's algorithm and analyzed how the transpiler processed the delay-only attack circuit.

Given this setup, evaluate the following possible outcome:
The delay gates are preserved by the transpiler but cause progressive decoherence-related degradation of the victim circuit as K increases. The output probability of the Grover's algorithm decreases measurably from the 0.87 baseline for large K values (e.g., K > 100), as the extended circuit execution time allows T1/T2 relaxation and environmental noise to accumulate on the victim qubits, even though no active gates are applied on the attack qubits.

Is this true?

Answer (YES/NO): NO